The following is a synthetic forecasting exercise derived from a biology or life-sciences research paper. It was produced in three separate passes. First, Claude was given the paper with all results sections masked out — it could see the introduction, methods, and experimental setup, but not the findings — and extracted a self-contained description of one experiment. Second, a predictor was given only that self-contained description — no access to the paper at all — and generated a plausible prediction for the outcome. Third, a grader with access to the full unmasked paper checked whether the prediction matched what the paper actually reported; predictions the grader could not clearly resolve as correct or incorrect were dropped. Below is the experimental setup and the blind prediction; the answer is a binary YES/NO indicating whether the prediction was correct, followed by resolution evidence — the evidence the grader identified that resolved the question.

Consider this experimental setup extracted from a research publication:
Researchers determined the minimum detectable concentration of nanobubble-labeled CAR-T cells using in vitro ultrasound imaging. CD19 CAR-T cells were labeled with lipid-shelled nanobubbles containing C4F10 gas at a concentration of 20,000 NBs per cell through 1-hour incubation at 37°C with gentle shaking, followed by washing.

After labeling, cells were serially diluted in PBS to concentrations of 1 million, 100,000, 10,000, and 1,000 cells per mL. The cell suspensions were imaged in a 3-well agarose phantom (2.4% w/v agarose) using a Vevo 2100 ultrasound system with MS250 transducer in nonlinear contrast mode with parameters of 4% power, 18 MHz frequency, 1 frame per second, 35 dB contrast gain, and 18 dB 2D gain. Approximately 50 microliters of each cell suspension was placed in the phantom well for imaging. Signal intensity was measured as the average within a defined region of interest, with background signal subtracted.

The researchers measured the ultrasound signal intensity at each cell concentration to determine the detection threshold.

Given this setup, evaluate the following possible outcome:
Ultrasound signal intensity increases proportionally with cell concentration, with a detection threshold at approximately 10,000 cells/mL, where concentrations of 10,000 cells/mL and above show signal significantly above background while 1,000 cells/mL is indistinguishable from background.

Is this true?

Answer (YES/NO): NO